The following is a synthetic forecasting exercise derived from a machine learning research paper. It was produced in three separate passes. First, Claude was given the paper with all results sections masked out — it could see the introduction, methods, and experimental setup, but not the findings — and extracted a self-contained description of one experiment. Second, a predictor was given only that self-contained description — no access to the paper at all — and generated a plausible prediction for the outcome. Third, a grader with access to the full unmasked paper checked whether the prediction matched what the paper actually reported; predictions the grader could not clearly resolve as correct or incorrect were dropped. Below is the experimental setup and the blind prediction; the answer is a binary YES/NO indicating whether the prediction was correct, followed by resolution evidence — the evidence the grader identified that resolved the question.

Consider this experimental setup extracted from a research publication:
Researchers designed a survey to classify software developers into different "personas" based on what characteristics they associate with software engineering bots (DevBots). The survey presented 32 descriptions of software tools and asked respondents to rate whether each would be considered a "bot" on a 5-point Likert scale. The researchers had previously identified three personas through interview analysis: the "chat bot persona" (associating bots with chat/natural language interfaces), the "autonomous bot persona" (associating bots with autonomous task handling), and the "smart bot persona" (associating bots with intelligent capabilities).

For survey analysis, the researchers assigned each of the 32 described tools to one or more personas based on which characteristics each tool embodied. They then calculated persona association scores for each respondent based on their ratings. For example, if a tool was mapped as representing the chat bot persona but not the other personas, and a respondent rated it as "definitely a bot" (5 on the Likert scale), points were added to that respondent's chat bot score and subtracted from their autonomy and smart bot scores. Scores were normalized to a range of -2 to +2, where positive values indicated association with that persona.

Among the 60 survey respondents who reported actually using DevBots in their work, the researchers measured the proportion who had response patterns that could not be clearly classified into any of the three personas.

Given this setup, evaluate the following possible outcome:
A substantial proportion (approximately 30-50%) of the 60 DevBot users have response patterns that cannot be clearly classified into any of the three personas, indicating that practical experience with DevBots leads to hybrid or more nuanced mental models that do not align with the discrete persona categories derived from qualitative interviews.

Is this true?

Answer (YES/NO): NO